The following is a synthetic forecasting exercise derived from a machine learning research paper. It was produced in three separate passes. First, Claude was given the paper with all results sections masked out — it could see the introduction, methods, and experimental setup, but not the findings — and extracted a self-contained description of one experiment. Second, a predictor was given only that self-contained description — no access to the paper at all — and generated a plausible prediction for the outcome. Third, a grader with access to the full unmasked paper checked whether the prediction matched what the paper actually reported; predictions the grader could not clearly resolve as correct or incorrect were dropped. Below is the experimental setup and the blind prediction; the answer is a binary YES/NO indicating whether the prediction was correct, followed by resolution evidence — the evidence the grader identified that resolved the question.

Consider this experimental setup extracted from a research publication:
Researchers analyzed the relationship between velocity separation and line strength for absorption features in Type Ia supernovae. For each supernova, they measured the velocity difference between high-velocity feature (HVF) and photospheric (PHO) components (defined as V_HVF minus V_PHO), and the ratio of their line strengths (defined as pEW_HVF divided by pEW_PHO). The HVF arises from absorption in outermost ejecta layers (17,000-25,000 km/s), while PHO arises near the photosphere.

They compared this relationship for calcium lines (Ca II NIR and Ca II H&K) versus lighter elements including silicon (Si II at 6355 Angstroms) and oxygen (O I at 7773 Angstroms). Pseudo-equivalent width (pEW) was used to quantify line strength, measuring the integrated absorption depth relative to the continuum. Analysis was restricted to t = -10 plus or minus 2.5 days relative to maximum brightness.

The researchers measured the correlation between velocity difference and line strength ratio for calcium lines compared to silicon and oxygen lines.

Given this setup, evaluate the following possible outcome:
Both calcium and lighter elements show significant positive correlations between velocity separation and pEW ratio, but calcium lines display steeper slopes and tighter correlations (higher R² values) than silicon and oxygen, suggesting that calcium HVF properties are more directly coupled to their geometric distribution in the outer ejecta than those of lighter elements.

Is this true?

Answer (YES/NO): NO